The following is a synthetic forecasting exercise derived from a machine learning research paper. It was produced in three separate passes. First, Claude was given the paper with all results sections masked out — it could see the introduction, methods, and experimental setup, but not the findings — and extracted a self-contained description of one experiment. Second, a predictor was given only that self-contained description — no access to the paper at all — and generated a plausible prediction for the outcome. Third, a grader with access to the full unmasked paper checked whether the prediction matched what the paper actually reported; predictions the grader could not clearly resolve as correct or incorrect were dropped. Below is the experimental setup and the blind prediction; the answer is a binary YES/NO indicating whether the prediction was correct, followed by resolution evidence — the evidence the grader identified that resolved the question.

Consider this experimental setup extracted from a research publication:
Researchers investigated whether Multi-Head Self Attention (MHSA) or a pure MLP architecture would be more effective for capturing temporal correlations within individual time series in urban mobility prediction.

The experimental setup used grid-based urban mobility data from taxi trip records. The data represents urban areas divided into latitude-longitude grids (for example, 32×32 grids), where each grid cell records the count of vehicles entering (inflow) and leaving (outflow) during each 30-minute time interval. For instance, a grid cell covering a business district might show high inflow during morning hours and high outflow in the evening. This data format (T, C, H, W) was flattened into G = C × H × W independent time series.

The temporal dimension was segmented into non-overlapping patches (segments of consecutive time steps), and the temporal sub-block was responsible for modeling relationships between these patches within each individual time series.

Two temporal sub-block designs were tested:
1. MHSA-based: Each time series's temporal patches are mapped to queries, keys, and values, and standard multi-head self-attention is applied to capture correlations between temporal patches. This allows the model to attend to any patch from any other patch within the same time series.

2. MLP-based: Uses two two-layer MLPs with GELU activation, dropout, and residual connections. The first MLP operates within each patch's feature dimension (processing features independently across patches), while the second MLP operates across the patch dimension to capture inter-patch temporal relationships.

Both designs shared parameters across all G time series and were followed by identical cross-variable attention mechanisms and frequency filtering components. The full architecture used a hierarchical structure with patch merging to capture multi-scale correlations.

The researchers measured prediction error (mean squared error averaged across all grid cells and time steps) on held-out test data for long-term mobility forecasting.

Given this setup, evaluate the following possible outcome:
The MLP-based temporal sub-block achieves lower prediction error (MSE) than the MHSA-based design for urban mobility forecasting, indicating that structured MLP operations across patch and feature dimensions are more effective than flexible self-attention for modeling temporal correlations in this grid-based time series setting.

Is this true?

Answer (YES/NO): NO